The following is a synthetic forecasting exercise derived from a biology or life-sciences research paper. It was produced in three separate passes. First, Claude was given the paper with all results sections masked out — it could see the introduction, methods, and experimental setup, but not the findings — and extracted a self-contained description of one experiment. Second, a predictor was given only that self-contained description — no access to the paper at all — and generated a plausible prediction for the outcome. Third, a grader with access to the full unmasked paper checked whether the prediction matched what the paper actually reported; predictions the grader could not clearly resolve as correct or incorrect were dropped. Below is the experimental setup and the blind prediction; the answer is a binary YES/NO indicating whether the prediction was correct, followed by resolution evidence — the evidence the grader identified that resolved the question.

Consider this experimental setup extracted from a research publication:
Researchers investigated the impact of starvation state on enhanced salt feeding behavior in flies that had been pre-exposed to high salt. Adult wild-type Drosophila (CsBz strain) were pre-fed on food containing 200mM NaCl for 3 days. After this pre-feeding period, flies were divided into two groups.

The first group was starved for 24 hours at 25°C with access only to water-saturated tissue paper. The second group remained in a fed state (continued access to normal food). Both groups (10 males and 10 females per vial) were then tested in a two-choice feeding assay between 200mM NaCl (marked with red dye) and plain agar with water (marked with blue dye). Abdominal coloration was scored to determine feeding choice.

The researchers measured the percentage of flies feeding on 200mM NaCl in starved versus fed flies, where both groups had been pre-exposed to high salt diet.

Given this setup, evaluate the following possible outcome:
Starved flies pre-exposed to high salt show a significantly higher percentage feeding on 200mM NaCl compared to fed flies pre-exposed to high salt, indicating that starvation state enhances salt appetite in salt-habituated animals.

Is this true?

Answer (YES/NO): YES